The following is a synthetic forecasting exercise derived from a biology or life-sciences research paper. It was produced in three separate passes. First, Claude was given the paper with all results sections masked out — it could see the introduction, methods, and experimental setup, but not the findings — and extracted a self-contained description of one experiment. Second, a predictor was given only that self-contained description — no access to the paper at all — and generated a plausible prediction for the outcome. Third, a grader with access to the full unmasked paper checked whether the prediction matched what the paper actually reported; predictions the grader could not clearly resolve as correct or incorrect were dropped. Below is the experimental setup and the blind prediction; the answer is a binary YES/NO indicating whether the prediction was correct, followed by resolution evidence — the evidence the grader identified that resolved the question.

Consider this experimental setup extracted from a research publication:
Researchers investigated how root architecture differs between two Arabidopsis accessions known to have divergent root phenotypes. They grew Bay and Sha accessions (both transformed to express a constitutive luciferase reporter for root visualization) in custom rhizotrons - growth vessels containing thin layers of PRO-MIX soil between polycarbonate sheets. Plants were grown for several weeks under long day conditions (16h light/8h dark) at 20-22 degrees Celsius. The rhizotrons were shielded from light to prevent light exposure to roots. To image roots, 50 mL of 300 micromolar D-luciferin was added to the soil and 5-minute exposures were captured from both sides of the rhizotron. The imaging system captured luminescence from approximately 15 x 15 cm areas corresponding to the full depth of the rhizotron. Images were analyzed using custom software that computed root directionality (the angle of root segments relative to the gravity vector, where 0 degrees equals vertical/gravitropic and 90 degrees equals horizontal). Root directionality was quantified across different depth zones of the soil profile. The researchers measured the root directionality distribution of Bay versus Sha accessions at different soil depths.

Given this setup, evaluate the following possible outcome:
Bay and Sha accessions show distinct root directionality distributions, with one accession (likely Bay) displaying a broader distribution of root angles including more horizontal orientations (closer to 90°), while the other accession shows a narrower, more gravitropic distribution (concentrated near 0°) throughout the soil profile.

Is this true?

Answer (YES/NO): NO